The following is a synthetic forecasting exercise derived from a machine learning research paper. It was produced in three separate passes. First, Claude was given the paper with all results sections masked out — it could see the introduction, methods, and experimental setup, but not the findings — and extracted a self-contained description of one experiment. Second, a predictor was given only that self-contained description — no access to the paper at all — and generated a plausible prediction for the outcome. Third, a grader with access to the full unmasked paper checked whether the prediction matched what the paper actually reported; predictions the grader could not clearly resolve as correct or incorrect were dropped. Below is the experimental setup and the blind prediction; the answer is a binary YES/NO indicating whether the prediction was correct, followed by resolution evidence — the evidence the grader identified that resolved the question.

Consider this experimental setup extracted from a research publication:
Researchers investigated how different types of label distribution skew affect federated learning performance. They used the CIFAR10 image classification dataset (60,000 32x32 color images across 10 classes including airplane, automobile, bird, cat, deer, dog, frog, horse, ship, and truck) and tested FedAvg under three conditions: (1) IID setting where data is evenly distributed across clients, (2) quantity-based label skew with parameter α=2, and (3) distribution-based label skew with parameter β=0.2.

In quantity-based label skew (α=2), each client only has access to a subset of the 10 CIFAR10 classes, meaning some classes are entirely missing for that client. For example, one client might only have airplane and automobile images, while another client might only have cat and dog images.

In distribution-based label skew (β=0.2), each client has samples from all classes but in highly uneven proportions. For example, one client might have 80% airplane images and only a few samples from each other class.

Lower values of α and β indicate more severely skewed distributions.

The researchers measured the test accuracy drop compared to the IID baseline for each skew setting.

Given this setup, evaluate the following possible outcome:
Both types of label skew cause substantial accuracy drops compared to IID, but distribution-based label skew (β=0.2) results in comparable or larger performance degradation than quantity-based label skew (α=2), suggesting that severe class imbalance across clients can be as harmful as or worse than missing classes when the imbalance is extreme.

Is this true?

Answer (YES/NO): NO